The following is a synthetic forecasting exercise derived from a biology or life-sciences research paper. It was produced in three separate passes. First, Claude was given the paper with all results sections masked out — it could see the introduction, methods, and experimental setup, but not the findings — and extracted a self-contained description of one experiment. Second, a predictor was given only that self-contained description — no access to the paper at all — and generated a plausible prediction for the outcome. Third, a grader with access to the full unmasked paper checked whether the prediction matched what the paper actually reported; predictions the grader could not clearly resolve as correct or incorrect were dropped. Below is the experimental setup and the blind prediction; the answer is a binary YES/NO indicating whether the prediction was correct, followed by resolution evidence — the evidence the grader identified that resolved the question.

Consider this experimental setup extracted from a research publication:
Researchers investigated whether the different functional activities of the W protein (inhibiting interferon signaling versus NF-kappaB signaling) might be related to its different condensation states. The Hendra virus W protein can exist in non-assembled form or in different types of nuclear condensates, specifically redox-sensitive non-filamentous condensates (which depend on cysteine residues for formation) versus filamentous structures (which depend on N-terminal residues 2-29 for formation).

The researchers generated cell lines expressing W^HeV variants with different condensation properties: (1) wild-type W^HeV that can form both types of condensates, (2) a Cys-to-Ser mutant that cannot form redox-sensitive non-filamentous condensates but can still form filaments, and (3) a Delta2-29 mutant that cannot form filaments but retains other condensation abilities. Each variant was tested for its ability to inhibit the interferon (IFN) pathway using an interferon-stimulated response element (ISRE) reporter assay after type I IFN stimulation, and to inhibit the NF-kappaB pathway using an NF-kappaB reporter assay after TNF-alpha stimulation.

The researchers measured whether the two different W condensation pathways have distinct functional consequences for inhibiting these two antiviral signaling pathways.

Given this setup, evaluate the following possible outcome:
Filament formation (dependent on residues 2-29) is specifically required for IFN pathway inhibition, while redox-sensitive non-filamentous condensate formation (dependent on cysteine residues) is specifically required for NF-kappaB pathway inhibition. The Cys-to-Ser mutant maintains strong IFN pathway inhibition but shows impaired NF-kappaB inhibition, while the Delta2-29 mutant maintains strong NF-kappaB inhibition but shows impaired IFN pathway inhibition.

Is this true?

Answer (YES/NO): NO